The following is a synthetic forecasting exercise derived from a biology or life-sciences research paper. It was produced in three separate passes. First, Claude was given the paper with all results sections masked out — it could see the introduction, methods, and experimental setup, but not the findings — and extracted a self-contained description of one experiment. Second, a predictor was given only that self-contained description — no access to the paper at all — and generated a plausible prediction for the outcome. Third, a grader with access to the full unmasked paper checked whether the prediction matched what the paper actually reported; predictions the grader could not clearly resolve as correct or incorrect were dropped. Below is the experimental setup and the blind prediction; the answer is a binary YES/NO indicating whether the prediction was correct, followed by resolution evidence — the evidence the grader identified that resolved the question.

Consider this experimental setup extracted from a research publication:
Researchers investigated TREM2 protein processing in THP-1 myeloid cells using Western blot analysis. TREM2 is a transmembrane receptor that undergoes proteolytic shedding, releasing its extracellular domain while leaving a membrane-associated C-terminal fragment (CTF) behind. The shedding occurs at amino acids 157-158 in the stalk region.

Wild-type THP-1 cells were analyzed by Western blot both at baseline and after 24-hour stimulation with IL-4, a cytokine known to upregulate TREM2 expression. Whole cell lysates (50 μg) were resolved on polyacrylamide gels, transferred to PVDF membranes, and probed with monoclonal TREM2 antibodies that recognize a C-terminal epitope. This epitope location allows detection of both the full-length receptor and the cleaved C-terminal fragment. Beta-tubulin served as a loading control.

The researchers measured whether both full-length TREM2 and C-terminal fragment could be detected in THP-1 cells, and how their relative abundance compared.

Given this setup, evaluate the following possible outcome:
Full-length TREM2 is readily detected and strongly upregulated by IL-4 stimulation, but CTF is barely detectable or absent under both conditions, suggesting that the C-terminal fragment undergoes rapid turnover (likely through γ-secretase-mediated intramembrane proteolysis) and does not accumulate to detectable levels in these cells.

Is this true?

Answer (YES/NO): NO